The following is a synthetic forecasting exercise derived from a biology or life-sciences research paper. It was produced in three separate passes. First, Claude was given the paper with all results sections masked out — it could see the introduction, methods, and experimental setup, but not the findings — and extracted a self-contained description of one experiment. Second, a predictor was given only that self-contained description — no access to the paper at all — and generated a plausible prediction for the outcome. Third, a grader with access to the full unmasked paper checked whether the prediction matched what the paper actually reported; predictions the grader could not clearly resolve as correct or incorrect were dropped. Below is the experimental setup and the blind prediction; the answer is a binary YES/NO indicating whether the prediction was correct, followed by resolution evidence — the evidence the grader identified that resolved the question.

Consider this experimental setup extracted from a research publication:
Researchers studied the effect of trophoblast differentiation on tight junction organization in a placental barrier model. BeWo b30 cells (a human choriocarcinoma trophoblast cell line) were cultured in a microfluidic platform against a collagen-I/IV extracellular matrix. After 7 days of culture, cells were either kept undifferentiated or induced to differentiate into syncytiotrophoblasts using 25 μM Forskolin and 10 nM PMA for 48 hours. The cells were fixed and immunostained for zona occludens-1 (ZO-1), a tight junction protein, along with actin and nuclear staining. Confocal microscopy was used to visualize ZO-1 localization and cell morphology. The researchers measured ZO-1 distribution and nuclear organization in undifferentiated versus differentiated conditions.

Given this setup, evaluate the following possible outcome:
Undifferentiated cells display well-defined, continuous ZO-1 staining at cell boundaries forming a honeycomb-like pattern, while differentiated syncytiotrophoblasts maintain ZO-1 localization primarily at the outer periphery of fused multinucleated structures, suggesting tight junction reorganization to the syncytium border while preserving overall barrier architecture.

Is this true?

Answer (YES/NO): NO